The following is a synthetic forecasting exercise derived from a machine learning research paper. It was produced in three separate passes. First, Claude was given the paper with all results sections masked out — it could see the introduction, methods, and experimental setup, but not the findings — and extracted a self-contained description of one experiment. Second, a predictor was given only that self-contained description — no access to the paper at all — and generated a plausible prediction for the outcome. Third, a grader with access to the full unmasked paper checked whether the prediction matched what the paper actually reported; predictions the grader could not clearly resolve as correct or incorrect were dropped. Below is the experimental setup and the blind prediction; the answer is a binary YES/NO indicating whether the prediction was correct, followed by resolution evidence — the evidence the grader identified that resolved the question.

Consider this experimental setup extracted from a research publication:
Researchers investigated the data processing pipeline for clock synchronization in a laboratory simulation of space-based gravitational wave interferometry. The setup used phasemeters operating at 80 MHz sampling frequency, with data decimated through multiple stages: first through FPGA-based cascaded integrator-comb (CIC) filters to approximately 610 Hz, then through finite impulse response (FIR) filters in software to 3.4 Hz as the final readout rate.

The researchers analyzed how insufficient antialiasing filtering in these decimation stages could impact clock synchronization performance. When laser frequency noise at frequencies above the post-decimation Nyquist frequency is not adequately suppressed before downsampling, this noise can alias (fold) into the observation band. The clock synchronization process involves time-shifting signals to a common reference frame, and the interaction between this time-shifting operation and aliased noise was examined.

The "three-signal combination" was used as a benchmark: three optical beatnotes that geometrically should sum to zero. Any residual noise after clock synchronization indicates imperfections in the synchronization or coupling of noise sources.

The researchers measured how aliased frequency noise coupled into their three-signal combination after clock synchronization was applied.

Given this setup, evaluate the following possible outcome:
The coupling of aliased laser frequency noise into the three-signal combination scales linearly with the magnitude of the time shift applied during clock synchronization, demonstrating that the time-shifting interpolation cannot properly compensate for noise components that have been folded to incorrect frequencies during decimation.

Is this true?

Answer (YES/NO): NO